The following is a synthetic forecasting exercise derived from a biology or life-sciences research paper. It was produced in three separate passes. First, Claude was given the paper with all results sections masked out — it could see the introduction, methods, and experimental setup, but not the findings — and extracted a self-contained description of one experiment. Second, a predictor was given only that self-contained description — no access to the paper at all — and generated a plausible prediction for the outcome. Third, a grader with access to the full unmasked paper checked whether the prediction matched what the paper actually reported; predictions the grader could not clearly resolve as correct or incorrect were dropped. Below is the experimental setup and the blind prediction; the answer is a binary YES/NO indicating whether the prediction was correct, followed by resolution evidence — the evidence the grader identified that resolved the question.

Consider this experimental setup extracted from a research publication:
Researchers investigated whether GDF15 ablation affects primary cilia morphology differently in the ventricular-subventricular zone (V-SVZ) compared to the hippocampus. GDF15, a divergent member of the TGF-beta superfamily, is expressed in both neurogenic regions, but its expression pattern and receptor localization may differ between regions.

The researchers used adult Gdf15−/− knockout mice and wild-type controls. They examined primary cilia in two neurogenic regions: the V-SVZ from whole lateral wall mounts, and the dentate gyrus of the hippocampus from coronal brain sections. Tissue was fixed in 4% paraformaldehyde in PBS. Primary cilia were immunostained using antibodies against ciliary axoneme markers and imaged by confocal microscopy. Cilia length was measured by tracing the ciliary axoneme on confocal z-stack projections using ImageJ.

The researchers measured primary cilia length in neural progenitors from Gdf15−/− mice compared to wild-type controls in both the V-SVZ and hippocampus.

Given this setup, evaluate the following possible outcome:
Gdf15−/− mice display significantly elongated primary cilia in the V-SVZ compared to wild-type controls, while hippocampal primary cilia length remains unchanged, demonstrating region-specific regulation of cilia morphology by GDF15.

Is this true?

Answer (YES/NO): NO